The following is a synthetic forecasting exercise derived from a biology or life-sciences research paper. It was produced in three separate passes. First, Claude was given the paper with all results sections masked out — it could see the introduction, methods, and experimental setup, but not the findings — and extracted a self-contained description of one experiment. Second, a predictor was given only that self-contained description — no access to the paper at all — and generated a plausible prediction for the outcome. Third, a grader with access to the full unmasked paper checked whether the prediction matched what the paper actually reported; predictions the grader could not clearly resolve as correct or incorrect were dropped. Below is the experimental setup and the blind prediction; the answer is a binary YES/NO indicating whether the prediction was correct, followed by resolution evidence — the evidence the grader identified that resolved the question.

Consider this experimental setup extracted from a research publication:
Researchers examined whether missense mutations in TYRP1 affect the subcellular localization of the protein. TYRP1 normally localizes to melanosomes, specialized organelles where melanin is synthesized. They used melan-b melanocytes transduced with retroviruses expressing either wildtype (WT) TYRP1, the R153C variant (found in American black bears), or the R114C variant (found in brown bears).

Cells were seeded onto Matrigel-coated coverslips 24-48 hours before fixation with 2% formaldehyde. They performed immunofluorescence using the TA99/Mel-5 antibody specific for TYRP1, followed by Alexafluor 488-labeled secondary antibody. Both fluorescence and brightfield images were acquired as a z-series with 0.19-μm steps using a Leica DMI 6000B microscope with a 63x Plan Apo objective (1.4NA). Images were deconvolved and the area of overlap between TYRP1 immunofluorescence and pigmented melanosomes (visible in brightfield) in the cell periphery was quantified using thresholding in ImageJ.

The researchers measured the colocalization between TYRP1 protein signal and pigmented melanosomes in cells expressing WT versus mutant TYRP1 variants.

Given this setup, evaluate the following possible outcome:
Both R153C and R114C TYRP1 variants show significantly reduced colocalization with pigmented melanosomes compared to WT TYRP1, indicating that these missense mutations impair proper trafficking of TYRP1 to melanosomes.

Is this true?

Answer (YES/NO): YES